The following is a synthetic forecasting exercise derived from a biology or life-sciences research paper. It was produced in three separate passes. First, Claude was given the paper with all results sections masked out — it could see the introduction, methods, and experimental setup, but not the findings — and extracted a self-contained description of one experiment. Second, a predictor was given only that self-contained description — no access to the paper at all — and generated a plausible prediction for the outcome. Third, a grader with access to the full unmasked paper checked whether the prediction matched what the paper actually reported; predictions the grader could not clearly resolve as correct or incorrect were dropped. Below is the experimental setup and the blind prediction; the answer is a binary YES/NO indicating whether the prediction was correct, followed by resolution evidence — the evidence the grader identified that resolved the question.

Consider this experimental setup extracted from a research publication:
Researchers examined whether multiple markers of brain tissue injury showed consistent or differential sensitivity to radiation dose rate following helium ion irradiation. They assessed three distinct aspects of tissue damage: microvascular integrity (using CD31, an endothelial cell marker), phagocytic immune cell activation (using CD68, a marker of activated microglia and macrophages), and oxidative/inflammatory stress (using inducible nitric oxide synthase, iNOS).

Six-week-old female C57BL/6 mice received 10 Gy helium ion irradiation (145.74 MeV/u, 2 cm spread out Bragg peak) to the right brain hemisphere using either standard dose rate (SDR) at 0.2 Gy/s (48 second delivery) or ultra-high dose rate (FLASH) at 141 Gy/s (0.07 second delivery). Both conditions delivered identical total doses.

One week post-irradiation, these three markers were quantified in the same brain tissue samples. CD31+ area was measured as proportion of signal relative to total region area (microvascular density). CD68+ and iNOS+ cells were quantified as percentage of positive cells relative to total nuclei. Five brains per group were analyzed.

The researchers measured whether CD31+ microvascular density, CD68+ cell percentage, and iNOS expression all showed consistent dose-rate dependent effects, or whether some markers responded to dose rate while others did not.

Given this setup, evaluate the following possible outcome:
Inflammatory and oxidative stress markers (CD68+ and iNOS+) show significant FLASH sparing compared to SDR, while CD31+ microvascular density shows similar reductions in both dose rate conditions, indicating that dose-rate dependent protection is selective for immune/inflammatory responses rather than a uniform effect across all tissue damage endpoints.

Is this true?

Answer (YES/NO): NO